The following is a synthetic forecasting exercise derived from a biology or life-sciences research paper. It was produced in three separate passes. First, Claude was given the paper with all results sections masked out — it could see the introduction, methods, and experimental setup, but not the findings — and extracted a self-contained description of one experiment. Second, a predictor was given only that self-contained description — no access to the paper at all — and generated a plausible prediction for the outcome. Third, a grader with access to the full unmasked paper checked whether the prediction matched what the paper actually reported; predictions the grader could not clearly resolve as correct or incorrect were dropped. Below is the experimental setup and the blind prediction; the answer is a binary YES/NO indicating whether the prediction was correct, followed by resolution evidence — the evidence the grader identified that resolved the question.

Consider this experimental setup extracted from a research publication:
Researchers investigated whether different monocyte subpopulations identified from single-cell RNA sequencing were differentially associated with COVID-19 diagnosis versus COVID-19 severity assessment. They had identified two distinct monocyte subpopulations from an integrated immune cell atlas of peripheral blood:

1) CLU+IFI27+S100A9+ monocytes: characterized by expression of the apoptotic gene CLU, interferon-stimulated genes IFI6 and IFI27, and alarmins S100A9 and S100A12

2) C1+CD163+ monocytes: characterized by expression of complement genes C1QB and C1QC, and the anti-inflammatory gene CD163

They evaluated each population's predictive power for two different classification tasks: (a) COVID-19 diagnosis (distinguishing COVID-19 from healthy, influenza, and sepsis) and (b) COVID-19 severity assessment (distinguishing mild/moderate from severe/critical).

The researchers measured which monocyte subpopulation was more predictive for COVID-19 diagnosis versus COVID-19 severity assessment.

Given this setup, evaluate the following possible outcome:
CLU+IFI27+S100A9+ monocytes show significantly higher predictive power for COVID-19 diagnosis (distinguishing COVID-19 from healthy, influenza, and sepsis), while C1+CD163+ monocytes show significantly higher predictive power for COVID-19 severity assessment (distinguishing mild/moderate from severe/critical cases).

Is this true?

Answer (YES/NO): YES